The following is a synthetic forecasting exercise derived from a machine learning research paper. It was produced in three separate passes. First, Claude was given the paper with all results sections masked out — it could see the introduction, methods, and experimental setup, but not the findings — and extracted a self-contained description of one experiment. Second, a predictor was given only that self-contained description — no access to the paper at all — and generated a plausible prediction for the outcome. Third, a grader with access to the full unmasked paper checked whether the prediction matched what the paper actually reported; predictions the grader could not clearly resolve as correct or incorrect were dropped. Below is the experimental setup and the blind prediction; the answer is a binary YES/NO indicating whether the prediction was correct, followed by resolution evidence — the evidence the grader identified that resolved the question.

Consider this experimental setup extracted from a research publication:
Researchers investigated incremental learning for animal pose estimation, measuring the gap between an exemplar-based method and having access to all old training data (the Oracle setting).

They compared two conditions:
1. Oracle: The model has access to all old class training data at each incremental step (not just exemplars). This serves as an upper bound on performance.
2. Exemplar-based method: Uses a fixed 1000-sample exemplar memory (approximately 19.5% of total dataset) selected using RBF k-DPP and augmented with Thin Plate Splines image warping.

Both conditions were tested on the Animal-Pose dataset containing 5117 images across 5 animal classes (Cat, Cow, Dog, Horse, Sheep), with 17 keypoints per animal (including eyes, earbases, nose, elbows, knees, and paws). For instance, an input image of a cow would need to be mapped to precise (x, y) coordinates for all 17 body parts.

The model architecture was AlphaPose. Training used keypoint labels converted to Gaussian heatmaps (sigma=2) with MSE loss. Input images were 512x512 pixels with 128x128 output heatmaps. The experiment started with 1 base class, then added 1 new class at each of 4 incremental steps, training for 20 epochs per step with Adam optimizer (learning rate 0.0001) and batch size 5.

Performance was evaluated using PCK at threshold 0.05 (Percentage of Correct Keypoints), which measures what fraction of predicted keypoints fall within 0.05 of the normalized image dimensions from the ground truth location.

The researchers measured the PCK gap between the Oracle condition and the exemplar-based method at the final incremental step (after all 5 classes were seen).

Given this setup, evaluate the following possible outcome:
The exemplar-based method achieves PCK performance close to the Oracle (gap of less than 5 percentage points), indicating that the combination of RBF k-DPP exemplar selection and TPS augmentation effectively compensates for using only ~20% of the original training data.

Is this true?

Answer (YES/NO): NO